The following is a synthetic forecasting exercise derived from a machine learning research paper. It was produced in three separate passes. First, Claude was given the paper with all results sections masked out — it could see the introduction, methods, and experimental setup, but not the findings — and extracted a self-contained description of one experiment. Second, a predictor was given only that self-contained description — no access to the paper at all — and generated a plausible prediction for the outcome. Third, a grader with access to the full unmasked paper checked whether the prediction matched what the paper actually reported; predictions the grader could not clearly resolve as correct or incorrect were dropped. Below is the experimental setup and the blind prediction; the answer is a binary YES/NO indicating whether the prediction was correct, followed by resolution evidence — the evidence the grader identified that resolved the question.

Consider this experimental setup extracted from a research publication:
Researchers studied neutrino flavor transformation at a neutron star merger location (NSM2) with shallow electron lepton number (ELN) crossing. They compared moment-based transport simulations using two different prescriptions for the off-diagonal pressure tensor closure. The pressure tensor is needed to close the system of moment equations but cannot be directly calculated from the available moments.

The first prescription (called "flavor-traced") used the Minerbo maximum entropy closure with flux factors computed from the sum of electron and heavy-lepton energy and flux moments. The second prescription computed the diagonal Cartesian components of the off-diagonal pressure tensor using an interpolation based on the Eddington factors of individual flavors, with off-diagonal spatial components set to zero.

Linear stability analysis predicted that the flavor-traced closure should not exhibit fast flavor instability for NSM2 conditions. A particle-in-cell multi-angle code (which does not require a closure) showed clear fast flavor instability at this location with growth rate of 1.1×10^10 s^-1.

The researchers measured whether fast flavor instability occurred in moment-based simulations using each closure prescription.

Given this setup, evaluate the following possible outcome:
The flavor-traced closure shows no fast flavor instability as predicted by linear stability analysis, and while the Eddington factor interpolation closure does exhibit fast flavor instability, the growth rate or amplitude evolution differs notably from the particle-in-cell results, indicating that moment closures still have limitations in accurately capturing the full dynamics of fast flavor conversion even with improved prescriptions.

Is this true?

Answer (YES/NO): NO